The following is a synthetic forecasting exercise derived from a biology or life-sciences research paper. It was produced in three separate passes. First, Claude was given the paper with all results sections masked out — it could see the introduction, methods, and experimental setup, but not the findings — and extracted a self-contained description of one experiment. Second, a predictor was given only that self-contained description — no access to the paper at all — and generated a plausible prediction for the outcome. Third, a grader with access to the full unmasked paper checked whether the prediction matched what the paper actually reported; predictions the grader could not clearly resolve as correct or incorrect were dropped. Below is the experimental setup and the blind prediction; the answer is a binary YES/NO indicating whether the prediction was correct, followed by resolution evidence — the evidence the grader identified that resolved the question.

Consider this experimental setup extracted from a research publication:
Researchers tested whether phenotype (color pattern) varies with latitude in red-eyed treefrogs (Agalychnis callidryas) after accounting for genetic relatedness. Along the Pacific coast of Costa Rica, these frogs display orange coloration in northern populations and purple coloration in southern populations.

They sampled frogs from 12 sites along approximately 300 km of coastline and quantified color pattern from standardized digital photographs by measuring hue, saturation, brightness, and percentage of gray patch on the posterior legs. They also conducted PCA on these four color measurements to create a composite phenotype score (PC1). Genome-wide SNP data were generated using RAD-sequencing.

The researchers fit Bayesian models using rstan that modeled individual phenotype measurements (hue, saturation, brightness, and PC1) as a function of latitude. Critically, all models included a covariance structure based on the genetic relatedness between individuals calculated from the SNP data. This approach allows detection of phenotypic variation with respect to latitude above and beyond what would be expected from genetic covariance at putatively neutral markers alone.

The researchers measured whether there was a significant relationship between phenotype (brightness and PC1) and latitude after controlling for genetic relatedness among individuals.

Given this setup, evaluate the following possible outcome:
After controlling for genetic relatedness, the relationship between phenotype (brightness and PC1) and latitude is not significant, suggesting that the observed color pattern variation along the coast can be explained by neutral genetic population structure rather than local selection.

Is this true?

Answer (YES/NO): NO